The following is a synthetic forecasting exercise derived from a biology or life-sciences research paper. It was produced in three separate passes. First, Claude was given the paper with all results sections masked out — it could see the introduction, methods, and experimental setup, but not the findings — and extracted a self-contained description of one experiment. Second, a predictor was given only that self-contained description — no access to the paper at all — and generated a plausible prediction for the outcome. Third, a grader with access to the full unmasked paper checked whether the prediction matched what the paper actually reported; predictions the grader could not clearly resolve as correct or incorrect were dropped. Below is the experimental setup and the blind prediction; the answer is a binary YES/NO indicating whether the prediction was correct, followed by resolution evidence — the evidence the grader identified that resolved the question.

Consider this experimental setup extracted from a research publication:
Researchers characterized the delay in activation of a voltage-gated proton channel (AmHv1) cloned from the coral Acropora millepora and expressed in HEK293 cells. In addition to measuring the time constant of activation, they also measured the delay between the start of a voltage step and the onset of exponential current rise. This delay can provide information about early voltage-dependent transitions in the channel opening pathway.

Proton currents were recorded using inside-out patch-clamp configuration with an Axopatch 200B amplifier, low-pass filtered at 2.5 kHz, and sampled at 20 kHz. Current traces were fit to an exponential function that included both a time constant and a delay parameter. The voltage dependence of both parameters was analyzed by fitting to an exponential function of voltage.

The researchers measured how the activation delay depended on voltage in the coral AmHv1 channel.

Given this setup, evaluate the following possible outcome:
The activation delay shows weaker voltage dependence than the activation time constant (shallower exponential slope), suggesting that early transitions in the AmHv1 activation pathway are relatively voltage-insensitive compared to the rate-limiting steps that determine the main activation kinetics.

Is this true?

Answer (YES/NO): NO